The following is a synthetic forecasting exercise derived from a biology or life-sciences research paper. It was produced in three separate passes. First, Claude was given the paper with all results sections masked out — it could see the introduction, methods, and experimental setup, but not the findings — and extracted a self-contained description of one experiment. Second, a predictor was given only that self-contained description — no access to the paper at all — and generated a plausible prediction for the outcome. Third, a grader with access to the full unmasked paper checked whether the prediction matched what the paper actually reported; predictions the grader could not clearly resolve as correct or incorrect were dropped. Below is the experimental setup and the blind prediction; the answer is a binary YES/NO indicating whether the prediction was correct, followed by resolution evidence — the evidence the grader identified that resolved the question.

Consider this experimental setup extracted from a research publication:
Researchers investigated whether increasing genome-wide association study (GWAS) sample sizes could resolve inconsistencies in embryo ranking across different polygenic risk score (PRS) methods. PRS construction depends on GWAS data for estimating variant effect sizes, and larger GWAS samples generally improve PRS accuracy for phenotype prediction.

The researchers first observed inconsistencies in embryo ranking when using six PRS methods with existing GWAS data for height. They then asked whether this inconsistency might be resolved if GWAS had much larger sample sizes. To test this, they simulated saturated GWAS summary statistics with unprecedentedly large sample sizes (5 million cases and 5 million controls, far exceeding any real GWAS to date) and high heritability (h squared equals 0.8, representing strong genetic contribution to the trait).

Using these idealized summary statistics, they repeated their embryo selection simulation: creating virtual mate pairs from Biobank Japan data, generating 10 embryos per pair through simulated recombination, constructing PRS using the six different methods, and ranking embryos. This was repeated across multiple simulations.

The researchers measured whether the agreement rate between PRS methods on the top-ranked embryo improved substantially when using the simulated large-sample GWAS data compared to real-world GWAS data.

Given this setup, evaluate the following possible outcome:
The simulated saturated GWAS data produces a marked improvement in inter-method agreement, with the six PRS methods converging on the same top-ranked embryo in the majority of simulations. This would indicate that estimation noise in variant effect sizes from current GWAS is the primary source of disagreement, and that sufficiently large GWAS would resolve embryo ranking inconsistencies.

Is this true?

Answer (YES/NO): NO